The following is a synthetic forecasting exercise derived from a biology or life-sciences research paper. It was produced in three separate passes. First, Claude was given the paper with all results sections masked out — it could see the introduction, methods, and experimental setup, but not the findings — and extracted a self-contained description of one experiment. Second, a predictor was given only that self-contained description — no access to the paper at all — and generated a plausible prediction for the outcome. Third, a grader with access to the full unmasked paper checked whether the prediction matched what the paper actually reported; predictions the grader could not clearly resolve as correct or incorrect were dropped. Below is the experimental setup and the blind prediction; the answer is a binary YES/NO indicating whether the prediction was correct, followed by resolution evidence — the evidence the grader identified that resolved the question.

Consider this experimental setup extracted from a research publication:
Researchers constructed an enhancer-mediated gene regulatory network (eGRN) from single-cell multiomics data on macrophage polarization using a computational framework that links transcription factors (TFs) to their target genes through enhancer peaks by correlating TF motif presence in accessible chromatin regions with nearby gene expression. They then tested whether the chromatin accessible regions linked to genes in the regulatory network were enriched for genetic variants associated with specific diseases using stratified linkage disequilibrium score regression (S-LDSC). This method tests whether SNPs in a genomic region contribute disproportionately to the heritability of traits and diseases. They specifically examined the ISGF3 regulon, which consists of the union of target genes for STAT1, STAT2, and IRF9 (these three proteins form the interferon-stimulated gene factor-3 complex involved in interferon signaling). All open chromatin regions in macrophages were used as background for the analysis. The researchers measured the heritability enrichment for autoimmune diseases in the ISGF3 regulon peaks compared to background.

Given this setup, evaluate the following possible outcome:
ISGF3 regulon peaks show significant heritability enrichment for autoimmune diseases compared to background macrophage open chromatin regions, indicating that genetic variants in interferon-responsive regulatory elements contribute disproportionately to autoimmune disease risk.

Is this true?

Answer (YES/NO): YES